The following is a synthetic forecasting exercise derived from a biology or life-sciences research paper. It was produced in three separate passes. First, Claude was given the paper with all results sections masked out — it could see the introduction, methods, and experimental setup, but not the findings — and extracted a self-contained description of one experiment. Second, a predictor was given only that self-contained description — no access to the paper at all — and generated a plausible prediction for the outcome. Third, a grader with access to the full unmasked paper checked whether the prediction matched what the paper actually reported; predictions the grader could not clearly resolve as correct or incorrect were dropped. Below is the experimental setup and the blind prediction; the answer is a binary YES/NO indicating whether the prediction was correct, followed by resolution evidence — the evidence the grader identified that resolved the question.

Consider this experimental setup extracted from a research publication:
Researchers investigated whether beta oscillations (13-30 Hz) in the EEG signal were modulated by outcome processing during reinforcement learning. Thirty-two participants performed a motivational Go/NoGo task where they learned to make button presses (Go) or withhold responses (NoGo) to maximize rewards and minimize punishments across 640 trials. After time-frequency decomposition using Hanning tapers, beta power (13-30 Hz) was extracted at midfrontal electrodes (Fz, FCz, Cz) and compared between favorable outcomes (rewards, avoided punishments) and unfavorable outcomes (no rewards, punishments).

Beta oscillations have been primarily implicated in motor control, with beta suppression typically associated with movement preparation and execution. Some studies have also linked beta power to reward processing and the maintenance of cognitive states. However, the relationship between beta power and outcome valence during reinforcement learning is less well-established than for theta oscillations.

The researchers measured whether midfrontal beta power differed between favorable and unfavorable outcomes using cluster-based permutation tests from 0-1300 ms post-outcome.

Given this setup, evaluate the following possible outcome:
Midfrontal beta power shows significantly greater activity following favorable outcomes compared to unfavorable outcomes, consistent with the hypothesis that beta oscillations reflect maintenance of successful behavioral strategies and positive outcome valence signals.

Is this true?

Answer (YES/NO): YES